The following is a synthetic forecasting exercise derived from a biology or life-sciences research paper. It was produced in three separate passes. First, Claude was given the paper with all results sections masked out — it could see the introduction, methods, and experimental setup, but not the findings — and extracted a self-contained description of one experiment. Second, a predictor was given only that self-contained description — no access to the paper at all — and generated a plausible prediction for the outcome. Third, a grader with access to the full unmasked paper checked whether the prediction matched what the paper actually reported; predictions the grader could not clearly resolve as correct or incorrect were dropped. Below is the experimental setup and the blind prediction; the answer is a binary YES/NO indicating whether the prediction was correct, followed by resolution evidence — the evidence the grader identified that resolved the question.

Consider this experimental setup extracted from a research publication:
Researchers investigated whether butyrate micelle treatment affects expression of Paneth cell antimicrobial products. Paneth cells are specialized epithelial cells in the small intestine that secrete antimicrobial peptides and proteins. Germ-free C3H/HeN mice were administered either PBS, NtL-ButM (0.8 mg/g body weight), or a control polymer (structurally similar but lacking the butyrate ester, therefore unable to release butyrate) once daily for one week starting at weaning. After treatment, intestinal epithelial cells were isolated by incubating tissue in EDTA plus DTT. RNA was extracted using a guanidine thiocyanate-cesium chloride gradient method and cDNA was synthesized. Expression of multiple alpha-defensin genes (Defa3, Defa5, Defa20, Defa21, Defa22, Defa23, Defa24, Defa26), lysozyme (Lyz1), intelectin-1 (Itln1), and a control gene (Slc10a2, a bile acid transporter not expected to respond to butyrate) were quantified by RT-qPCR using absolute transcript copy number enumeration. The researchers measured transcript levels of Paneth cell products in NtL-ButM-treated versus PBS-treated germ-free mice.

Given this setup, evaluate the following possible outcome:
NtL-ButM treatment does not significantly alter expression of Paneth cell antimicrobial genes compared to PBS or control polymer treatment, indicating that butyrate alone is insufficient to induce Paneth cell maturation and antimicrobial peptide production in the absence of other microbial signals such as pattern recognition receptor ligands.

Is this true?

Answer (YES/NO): NO